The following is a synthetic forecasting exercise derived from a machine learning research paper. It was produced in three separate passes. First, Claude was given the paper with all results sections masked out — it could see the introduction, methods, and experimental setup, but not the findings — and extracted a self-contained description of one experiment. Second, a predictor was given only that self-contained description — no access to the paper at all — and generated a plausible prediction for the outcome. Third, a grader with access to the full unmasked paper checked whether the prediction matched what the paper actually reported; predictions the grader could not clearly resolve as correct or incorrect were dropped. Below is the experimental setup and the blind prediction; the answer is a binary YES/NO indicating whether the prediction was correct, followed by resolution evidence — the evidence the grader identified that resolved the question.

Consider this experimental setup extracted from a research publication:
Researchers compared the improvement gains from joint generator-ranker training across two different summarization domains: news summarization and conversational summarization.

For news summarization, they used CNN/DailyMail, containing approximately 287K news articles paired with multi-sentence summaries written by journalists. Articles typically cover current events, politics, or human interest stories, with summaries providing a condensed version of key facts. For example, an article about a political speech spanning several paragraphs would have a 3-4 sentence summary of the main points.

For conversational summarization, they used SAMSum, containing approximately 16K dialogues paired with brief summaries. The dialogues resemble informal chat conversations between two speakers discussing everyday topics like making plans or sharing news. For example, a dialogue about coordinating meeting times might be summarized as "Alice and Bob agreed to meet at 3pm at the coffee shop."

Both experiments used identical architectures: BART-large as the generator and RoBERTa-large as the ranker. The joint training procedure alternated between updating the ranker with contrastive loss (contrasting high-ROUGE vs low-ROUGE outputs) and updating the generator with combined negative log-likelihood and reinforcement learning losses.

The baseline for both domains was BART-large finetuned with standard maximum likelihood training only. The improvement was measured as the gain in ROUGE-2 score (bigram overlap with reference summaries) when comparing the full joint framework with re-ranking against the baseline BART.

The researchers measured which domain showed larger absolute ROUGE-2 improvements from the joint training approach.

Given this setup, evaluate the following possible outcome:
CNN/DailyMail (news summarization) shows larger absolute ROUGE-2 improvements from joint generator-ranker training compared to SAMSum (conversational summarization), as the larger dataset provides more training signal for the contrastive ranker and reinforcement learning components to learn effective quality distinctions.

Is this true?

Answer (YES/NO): YES